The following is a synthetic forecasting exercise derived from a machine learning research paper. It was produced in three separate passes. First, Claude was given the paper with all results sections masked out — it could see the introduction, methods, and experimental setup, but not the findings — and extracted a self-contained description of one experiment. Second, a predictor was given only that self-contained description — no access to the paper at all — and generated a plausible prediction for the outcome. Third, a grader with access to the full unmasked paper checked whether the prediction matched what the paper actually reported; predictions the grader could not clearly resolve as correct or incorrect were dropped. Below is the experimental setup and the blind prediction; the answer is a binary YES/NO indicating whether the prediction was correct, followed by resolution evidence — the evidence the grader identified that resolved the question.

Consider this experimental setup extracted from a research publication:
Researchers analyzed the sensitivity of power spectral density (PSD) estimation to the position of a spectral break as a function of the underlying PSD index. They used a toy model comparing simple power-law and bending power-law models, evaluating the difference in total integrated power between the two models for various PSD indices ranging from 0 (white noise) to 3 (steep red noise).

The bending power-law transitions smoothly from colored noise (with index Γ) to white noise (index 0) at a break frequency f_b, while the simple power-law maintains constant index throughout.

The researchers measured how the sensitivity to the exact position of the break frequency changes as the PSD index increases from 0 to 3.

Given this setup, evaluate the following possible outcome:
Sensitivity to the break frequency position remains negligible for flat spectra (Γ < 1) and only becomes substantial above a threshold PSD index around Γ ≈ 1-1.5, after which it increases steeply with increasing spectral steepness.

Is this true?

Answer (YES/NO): NO